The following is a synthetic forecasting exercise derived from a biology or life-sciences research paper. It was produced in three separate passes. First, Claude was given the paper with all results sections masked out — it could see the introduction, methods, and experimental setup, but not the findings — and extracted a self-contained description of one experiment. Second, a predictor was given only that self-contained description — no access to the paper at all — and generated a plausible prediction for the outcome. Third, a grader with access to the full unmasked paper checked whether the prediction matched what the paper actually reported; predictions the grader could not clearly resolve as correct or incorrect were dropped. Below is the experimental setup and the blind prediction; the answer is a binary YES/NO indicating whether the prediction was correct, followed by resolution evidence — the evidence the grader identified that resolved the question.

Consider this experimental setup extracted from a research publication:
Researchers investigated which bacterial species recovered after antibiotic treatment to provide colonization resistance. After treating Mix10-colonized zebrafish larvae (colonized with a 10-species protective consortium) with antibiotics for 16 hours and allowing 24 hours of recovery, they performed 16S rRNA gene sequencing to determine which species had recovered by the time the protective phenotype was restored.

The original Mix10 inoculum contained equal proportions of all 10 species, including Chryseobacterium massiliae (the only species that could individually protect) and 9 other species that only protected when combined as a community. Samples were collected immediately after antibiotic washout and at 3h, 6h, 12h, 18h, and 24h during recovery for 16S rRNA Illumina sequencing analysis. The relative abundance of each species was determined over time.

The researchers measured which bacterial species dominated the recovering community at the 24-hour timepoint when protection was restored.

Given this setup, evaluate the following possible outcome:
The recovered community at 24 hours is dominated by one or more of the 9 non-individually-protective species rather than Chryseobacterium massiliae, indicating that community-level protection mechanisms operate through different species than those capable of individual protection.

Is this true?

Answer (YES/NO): NO